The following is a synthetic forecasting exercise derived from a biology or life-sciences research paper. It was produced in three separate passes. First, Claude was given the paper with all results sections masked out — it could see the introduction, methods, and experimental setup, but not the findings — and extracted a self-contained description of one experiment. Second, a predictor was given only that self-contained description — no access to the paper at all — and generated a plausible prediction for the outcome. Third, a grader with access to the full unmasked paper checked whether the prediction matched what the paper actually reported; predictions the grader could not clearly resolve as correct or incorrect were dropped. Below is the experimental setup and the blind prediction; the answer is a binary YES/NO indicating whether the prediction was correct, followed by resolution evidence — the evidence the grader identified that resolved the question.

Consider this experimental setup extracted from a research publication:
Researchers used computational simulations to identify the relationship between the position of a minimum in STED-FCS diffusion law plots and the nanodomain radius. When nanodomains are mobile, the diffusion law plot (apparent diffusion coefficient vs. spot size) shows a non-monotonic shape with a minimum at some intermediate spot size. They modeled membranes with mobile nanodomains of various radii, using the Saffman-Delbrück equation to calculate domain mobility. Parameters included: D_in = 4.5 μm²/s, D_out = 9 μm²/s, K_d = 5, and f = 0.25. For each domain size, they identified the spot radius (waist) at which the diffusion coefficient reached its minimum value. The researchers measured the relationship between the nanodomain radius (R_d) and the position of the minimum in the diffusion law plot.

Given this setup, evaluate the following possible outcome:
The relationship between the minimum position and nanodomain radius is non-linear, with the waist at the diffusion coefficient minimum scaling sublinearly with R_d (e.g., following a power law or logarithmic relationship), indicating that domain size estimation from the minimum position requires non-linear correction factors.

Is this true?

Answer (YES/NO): NO